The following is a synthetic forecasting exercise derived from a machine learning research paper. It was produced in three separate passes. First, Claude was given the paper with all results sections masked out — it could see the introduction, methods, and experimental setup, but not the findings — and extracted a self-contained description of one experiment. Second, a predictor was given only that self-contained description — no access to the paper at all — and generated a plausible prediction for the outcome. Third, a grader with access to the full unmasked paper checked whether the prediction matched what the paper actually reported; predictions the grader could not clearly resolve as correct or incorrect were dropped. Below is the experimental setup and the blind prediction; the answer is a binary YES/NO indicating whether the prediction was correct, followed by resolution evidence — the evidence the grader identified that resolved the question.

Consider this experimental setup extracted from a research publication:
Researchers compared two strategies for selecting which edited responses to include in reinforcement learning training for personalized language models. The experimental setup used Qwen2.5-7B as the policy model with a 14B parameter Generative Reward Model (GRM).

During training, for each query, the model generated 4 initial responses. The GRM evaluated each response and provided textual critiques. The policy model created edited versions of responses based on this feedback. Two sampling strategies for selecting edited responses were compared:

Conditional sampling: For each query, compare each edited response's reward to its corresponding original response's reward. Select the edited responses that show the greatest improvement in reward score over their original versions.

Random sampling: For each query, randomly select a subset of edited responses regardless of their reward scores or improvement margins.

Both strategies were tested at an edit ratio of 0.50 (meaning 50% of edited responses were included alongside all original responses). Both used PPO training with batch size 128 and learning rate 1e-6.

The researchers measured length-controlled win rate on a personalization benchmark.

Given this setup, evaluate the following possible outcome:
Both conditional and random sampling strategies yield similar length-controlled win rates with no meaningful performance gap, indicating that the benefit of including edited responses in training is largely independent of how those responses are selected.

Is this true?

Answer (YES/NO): NO